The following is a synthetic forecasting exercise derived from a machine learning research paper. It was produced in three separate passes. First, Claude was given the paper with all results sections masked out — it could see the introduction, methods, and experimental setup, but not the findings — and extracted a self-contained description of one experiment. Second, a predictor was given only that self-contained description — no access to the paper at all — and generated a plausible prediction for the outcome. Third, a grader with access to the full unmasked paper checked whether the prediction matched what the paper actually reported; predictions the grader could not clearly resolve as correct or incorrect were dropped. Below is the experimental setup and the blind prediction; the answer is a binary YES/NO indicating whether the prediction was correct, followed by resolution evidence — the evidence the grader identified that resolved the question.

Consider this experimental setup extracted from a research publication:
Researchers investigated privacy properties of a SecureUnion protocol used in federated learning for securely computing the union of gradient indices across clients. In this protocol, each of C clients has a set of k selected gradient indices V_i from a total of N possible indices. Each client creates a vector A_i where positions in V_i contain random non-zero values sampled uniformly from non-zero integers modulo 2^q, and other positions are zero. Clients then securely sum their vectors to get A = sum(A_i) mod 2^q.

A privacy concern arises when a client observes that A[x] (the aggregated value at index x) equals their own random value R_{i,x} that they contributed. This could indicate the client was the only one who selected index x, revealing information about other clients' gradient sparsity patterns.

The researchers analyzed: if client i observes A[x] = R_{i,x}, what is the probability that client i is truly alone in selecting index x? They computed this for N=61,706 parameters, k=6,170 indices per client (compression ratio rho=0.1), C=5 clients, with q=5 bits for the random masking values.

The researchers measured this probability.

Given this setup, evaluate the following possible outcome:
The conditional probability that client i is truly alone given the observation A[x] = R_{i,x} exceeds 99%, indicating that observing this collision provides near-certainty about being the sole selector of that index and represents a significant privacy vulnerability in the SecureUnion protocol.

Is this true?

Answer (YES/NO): YES